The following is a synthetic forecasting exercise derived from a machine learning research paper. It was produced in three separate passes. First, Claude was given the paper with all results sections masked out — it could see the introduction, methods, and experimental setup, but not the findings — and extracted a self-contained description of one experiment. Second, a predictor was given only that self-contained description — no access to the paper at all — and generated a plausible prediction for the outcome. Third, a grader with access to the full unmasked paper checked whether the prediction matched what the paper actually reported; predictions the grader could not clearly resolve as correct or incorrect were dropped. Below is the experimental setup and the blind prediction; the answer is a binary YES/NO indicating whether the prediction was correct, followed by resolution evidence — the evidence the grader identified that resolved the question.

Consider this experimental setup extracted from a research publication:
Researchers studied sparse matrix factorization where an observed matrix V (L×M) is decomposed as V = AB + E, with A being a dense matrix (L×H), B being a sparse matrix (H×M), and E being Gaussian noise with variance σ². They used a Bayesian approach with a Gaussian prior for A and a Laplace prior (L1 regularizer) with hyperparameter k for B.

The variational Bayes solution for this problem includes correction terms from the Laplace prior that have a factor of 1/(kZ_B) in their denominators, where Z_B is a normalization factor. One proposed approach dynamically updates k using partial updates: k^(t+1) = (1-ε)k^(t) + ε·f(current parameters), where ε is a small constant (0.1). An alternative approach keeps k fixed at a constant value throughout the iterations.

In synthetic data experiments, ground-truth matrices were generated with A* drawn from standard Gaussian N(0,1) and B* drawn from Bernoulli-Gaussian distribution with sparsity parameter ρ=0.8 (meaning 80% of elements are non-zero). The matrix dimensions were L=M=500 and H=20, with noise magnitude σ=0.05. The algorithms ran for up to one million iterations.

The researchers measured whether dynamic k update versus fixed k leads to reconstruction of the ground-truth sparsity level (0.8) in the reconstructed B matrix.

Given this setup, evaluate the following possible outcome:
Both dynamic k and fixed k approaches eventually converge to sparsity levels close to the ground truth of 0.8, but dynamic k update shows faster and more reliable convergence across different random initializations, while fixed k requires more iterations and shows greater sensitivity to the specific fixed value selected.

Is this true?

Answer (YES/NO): NO